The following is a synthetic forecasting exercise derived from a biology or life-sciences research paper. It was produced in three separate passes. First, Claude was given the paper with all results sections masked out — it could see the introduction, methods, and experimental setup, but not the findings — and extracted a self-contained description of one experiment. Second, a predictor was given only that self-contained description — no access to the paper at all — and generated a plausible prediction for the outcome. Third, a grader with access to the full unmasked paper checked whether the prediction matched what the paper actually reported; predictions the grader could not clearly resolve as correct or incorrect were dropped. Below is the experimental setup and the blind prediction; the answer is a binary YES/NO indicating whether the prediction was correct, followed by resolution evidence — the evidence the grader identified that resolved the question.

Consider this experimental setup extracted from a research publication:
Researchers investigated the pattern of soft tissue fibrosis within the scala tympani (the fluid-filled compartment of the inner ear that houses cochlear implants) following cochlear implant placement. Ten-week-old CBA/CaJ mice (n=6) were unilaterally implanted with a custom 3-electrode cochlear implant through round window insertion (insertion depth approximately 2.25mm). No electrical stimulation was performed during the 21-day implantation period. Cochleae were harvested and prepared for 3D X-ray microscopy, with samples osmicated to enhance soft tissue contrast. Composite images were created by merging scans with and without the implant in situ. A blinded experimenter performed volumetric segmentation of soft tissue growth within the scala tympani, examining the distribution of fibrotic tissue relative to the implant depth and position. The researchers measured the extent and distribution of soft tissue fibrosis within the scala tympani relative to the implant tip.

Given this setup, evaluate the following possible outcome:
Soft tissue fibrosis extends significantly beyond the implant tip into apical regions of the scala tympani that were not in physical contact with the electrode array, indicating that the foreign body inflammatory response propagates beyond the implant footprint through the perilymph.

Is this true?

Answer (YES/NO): NO